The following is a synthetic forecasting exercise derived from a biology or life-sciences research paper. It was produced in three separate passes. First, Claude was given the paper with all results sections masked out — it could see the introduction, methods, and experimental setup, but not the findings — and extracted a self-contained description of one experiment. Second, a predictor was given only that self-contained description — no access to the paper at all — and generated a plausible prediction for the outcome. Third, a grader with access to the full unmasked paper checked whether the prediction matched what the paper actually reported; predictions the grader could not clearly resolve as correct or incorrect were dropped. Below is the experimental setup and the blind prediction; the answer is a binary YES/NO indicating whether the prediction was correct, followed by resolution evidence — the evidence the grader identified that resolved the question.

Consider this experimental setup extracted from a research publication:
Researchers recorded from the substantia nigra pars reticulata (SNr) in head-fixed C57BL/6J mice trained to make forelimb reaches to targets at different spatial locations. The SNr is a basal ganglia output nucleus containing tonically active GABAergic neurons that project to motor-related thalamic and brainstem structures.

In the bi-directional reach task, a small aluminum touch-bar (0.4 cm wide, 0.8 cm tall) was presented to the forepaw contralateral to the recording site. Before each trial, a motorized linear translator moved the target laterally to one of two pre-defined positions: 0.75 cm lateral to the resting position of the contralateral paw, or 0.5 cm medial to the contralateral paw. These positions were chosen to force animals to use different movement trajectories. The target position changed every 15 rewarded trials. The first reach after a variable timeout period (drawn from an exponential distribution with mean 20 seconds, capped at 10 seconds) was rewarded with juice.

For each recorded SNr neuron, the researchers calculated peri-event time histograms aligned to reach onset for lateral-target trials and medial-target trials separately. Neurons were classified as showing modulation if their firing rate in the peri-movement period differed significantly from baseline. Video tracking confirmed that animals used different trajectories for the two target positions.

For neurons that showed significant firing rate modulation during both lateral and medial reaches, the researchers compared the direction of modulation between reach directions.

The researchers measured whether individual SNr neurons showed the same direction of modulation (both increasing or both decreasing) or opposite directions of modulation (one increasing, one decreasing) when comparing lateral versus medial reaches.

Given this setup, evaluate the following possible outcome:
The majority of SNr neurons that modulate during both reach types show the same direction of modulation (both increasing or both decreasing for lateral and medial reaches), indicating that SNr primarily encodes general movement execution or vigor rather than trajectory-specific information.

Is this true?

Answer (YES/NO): YES